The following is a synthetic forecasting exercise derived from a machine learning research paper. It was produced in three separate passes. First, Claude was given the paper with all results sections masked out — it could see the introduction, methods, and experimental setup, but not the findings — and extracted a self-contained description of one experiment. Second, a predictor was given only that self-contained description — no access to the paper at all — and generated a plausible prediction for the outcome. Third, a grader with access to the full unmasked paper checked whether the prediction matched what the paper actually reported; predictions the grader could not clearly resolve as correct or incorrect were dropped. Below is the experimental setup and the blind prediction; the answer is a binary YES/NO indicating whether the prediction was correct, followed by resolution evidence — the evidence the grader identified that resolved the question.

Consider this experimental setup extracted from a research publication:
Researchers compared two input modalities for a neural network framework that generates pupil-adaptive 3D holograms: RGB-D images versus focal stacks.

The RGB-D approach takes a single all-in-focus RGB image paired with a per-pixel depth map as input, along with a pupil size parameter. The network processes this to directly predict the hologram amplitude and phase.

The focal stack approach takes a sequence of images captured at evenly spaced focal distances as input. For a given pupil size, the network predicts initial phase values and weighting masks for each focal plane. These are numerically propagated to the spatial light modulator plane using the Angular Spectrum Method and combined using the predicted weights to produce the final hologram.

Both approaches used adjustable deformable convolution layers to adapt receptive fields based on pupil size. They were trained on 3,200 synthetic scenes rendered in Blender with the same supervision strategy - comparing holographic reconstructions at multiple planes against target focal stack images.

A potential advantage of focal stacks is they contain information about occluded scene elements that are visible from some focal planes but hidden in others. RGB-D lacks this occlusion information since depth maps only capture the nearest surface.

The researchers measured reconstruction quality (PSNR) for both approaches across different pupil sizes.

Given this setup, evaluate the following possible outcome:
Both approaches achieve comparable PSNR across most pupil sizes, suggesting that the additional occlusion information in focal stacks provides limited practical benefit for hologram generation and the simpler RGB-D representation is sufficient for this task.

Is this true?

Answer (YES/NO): NO